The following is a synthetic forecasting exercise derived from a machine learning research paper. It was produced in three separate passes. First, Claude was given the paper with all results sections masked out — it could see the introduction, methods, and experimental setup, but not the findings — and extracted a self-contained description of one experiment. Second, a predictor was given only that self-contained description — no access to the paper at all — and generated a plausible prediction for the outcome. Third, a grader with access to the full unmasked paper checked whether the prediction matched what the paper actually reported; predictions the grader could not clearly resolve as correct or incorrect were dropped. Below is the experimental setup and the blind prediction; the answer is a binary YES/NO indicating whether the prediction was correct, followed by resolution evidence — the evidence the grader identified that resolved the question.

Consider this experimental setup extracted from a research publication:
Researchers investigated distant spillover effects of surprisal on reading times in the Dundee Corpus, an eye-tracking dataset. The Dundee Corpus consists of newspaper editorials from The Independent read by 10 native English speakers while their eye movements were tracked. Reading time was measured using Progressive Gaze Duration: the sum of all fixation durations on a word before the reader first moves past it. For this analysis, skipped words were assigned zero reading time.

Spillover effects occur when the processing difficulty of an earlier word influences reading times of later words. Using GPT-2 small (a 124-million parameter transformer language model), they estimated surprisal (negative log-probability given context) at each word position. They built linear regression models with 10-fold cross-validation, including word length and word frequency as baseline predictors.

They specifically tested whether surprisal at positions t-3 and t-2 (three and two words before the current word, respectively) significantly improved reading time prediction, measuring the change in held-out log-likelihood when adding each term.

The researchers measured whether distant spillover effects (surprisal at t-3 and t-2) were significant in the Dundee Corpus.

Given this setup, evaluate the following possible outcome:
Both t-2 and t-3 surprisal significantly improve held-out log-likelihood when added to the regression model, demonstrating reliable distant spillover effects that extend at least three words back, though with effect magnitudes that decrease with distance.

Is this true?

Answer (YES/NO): NO